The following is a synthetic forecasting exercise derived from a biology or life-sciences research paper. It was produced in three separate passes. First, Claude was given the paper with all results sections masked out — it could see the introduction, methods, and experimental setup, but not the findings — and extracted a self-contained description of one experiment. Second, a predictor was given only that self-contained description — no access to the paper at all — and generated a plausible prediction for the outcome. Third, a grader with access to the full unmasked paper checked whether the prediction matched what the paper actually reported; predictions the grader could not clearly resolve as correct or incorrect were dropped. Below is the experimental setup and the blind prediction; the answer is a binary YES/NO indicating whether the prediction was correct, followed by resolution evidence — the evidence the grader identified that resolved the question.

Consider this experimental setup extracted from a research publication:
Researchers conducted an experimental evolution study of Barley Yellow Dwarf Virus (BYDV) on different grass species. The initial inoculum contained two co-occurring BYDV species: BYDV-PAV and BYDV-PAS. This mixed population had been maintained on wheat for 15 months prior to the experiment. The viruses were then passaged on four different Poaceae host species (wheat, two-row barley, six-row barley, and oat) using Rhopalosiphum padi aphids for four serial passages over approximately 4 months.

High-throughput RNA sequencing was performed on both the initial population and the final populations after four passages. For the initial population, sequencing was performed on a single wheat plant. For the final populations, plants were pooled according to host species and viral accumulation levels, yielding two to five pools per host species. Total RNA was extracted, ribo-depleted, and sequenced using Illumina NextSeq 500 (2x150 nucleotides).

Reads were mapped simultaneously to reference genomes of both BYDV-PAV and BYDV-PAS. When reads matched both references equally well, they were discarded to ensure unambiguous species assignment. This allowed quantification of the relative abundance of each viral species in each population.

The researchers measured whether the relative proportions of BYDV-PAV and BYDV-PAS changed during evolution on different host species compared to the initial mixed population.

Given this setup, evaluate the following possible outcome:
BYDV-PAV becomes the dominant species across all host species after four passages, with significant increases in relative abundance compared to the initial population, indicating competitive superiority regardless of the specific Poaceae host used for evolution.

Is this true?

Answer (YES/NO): NO